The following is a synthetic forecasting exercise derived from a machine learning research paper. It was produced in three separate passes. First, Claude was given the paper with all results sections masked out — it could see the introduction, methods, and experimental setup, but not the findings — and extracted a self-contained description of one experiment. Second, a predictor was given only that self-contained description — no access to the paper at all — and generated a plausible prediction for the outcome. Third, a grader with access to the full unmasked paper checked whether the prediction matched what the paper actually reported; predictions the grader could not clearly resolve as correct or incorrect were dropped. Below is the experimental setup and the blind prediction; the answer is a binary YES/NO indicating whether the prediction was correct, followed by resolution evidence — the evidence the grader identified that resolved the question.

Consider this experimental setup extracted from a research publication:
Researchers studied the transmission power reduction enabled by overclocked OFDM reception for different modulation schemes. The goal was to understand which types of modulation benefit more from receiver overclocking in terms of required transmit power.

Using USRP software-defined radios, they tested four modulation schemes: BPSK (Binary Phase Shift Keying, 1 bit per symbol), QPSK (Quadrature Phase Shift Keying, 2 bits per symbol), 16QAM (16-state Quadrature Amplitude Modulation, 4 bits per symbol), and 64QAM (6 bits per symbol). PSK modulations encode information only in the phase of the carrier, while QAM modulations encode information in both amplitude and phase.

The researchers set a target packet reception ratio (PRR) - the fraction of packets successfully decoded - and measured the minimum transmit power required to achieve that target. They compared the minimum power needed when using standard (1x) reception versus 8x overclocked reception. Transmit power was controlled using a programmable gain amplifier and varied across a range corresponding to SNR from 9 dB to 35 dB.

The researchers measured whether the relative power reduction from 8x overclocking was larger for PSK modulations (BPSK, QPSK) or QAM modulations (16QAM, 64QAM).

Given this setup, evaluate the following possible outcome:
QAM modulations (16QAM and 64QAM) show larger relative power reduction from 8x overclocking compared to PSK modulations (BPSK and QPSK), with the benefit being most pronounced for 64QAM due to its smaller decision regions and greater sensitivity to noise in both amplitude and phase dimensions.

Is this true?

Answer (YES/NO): YES